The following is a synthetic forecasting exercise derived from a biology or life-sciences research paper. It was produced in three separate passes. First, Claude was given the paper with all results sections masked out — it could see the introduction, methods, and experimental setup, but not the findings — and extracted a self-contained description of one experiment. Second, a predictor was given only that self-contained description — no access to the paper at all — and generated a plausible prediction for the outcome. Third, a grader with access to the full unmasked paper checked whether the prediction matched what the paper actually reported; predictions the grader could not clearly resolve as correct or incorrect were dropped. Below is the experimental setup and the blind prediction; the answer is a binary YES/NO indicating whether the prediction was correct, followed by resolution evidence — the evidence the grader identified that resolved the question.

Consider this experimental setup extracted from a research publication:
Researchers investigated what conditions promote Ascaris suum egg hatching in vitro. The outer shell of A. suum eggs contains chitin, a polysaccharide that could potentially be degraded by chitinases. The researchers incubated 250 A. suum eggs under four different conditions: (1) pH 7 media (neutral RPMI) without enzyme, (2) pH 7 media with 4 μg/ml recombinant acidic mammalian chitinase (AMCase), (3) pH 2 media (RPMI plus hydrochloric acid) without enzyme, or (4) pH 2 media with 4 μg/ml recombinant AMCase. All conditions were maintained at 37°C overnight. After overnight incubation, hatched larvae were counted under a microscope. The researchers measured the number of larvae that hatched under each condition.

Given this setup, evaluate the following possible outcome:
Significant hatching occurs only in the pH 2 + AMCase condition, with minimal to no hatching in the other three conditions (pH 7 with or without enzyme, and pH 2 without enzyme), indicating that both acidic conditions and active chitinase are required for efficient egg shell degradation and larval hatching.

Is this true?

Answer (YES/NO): NO